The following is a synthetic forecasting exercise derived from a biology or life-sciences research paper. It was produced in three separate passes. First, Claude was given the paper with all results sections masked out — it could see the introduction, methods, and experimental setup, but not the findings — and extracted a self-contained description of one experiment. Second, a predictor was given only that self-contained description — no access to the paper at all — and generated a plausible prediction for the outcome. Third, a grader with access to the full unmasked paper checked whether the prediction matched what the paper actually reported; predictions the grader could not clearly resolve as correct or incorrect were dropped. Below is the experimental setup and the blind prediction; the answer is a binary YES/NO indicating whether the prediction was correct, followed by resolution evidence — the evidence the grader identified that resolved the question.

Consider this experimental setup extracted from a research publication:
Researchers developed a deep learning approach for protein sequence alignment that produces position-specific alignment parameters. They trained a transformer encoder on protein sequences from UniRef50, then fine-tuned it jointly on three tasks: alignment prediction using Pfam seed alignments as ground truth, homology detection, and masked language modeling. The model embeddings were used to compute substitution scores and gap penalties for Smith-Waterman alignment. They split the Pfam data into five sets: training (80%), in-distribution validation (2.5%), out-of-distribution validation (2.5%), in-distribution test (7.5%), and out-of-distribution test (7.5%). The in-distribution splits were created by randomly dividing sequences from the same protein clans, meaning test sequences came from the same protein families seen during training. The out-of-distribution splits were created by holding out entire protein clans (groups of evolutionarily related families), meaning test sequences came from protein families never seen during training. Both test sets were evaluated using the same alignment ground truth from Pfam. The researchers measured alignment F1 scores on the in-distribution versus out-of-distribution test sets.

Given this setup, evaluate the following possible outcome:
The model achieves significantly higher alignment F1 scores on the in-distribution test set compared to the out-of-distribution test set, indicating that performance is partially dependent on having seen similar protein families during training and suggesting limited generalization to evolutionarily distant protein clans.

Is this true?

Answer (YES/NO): NO